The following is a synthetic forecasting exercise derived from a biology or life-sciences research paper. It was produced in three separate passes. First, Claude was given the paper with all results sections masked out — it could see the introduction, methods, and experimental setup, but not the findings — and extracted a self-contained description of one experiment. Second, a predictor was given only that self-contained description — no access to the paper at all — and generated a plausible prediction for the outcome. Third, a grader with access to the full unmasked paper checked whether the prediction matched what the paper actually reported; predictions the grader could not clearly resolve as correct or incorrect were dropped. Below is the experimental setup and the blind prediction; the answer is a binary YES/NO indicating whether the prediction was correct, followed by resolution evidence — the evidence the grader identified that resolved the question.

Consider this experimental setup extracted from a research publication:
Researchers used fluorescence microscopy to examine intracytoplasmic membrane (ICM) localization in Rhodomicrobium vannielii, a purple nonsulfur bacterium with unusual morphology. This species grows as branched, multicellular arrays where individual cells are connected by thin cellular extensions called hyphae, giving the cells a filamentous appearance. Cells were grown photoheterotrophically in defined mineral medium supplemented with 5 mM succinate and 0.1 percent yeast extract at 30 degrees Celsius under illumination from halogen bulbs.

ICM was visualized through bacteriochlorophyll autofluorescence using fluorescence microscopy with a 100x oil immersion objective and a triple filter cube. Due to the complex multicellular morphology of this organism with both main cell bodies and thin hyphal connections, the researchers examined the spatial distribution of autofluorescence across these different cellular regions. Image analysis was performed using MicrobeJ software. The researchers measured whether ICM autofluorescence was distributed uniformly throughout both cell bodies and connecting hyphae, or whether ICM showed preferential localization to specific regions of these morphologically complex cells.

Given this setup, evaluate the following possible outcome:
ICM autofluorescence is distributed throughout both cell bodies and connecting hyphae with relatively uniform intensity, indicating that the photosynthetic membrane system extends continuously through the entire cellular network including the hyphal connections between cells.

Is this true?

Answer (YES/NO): NO